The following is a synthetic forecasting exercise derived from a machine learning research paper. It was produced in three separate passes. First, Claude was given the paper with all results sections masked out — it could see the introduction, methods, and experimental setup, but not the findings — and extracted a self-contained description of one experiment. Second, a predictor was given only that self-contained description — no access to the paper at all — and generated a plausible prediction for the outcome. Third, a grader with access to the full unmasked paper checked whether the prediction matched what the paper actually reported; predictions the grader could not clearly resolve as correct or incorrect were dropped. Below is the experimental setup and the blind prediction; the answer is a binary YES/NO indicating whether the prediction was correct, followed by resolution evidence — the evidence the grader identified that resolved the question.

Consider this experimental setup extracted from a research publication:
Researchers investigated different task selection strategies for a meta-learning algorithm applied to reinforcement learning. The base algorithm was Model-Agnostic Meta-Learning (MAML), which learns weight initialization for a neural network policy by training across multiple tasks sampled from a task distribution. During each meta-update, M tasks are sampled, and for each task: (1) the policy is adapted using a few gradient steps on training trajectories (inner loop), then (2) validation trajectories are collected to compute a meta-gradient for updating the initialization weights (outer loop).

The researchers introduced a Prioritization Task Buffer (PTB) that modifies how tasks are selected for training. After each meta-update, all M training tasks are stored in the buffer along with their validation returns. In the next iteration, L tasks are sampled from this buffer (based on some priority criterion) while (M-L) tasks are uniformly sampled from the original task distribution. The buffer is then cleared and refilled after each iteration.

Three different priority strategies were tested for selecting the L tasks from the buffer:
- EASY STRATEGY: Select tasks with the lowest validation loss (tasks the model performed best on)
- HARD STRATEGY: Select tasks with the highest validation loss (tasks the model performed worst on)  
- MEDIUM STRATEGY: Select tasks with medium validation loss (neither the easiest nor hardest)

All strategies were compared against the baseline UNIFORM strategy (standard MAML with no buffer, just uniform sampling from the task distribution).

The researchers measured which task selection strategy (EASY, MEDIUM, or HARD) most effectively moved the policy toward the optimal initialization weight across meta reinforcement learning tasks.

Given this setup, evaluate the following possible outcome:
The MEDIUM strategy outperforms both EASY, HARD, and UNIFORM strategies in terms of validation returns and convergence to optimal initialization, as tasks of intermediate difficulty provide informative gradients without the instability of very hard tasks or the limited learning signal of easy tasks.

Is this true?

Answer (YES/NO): YES